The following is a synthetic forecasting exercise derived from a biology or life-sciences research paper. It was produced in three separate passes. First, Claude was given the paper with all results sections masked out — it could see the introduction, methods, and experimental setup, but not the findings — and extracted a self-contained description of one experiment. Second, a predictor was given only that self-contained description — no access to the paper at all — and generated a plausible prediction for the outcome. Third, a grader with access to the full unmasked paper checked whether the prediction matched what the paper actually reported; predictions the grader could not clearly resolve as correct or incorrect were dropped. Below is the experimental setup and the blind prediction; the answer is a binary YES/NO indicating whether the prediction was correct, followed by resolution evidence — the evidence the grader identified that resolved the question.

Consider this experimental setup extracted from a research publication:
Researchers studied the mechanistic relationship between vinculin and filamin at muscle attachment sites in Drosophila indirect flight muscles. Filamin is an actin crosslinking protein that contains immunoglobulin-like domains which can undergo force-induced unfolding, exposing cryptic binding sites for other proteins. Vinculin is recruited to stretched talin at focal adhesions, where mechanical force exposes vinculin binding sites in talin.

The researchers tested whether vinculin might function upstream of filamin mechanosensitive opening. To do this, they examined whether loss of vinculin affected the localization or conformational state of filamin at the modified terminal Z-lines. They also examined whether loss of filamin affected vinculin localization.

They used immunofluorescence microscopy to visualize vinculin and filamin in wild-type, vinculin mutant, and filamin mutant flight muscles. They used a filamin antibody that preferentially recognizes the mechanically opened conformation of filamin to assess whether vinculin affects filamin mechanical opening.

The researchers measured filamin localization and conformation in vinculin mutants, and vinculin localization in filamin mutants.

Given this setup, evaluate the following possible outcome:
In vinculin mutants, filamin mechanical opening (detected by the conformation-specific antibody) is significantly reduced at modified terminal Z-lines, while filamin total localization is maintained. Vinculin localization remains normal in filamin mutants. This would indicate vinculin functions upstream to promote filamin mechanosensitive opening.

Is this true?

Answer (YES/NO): NO